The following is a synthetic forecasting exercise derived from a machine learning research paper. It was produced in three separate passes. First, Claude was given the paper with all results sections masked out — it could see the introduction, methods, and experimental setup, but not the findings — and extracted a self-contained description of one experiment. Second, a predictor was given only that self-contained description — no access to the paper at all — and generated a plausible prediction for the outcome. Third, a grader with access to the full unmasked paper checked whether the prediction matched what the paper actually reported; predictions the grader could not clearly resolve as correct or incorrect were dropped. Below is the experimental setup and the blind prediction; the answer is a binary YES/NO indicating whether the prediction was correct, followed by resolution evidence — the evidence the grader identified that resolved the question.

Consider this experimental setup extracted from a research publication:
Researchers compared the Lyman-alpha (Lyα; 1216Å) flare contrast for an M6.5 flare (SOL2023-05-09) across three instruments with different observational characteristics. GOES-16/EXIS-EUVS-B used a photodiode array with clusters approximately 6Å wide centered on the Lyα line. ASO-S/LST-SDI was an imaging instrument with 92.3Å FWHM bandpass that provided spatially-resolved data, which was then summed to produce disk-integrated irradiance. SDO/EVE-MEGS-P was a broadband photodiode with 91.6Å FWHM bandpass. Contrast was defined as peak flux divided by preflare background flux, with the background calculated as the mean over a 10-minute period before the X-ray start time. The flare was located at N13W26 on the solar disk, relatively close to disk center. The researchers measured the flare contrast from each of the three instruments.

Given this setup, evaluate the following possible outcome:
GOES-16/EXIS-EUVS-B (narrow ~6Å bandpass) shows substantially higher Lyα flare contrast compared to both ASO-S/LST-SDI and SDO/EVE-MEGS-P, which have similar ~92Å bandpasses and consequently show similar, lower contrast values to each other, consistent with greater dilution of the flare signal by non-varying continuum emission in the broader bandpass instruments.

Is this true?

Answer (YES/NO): NO